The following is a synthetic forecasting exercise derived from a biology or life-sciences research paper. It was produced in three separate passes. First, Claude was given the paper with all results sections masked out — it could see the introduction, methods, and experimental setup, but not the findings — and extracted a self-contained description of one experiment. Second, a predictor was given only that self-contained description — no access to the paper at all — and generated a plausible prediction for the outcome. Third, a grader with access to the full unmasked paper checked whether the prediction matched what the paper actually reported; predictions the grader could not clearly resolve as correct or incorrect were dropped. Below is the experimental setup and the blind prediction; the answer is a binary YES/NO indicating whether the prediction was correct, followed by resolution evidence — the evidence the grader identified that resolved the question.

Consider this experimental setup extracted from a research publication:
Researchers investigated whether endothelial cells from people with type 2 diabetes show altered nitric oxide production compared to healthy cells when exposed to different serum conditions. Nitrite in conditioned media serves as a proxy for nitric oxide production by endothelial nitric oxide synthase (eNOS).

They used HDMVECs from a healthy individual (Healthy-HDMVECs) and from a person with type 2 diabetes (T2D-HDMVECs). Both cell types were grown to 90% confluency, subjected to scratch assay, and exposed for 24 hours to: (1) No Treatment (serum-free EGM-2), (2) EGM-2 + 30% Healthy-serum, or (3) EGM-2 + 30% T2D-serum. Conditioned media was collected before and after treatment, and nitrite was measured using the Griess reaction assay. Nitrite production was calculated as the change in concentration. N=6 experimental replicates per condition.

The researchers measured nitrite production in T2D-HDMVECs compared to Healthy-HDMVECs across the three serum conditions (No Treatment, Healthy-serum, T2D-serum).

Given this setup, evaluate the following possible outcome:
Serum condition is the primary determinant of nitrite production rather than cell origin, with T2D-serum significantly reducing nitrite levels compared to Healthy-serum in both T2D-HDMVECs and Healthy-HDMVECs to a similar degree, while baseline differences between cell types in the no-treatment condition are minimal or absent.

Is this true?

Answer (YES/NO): NO